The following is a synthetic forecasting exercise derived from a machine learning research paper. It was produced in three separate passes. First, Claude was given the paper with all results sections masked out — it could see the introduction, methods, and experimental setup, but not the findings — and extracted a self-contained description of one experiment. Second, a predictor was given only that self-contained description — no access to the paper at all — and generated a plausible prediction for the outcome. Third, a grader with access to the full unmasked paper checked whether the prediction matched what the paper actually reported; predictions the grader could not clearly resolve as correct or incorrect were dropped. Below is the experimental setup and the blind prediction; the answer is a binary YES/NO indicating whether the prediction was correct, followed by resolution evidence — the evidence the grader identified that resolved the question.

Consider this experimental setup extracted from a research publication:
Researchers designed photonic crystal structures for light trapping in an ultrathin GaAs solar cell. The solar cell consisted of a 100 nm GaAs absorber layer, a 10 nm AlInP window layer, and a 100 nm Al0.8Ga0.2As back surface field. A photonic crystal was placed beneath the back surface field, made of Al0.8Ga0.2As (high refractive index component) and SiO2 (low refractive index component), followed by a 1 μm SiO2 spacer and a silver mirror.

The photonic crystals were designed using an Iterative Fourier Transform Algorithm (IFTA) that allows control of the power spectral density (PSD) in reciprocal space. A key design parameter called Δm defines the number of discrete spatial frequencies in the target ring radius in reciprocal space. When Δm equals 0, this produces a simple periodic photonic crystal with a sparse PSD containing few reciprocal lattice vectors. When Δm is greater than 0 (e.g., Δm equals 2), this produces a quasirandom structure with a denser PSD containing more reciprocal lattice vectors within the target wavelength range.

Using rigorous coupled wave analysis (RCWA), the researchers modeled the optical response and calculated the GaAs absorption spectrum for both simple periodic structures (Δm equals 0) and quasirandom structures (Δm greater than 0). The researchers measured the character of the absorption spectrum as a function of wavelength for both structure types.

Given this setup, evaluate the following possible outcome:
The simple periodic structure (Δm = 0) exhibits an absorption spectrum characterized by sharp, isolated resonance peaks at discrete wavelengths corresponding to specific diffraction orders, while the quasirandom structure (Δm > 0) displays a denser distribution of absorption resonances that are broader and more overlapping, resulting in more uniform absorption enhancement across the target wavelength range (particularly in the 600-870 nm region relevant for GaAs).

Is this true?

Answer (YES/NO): YES